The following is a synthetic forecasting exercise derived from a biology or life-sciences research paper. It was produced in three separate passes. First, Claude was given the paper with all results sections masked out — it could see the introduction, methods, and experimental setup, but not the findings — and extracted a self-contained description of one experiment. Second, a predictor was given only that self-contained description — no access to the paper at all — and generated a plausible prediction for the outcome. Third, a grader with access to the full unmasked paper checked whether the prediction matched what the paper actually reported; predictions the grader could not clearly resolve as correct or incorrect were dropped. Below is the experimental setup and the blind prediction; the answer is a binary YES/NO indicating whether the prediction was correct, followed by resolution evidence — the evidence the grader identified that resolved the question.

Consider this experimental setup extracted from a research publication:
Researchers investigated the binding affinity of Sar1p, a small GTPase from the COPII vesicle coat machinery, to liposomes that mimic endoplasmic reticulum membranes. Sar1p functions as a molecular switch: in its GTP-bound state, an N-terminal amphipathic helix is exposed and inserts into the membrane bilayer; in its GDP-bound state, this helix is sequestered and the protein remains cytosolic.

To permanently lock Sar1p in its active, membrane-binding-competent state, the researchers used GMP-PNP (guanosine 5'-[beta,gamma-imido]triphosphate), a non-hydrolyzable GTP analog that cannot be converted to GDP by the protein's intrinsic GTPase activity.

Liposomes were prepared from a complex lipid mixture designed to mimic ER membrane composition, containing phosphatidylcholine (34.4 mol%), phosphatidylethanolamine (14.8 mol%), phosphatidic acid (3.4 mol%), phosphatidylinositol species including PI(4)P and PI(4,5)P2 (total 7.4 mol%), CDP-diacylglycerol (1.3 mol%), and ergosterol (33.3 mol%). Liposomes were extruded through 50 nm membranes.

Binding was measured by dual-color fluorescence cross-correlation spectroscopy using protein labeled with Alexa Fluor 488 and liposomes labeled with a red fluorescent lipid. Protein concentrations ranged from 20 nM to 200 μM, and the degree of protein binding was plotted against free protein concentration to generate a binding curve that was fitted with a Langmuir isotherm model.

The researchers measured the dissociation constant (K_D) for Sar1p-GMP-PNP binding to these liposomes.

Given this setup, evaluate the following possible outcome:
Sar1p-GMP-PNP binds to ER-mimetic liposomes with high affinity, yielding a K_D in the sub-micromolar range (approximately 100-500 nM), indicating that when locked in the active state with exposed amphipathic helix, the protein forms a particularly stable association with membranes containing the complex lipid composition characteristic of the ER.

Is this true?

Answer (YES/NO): NO